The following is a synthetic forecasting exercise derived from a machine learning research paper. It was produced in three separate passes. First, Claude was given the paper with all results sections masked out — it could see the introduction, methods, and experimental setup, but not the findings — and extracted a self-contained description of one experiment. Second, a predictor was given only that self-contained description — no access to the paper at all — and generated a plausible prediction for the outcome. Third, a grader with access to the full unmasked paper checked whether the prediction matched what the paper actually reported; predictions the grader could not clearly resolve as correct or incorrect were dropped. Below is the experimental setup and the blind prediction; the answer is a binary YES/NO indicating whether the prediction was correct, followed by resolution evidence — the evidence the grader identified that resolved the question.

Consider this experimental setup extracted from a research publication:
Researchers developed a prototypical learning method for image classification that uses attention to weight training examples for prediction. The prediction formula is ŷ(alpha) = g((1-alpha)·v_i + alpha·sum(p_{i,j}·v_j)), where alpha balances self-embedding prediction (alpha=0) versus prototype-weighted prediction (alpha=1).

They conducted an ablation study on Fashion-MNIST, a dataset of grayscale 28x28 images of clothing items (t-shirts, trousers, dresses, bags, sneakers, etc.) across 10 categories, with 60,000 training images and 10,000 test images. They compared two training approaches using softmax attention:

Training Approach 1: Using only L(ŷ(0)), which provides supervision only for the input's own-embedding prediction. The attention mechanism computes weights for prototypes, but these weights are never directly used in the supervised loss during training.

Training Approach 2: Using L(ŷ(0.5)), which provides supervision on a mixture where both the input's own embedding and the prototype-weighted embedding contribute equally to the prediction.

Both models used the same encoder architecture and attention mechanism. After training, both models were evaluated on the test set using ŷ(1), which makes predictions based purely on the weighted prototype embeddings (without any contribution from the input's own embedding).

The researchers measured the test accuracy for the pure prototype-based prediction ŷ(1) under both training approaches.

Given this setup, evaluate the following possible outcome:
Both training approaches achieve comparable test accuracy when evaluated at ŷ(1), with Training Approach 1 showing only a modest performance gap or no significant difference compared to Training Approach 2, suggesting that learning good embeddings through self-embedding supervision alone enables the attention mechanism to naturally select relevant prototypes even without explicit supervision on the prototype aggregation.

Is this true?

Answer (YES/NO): NO